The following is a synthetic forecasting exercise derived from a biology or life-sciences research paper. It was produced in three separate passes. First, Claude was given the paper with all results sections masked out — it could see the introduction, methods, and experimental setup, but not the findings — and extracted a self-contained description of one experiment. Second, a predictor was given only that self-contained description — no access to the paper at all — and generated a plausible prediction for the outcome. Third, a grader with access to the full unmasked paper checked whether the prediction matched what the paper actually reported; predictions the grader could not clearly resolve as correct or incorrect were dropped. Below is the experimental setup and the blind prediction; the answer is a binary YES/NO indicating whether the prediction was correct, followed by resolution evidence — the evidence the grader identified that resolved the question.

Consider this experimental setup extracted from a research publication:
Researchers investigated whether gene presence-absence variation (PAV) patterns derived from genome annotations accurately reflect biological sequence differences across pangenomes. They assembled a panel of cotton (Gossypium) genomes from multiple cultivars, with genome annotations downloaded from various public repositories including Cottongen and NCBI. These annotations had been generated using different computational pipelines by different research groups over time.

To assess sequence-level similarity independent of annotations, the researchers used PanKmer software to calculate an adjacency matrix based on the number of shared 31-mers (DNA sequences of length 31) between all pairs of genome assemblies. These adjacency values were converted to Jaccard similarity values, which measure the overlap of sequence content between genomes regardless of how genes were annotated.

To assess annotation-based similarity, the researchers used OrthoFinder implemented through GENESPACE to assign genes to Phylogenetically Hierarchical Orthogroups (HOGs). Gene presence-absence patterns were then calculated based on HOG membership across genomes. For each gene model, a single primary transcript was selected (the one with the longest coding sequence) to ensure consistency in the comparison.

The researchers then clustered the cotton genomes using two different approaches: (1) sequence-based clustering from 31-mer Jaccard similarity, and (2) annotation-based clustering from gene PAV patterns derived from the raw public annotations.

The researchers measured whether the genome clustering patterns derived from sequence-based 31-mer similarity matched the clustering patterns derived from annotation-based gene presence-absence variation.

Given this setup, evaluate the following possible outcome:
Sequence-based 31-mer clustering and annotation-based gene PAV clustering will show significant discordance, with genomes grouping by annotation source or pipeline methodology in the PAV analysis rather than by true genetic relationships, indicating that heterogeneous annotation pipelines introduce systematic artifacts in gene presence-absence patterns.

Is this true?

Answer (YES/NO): YES